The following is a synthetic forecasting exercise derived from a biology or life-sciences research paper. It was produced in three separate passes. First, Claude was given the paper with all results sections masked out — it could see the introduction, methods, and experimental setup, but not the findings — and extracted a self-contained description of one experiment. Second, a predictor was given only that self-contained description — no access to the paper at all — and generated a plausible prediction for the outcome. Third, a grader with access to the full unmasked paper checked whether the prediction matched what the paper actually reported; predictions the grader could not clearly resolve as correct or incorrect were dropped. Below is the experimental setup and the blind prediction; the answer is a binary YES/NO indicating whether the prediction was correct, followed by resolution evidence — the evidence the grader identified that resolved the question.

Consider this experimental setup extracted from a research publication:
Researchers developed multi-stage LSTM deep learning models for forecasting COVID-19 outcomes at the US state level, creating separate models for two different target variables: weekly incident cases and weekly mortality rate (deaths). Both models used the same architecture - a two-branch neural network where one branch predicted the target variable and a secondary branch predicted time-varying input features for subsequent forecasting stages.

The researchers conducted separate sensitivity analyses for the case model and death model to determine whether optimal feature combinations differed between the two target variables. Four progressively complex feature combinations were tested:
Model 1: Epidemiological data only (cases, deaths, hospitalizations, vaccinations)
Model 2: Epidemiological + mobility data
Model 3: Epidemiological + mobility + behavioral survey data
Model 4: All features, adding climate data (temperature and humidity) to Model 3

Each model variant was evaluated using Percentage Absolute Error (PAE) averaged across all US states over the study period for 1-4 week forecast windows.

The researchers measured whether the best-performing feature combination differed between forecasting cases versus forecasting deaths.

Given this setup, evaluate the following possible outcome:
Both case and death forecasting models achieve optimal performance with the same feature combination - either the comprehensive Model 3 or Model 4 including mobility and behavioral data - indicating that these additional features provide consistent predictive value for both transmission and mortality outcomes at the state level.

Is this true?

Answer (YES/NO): YES